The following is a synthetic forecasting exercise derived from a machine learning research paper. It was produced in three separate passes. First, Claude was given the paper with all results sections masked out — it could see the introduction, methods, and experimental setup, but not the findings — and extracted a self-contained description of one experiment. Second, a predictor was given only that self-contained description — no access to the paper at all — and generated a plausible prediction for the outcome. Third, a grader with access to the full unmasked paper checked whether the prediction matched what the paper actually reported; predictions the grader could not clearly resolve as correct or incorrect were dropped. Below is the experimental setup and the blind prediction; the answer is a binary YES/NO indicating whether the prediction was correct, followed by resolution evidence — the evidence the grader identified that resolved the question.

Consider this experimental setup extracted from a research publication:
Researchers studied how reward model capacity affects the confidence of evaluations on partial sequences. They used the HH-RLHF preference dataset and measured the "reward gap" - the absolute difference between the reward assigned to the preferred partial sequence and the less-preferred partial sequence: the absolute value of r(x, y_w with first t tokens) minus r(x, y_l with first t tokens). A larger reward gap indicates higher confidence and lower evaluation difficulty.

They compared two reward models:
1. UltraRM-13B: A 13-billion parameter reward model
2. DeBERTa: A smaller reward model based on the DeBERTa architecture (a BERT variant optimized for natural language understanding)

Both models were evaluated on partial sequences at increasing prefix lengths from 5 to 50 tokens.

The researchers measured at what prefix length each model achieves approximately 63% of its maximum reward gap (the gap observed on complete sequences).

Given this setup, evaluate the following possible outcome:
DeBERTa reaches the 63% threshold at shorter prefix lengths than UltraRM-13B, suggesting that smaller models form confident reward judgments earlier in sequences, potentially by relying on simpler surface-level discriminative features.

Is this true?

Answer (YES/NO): NO